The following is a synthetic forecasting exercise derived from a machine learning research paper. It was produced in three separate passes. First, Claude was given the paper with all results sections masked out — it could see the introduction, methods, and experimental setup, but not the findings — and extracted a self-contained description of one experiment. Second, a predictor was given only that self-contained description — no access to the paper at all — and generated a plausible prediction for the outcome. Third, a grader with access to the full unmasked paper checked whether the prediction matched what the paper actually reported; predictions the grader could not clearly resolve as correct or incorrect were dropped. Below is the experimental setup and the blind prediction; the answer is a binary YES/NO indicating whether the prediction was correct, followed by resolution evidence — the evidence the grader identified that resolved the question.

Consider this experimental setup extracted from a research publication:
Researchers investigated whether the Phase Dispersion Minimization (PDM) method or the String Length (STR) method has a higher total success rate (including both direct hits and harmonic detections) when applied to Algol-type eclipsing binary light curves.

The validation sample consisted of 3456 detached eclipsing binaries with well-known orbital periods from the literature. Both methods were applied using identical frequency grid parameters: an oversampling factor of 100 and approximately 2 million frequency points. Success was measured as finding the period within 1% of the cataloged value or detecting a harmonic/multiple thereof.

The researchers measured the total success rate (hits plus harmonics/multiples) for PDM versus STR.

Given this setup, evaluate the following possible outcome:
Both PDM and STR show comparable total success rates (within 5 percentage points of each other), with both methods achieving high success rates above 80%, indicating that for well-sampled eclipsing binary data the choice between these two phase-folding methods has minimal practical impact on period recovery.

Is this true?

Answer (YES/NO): NO